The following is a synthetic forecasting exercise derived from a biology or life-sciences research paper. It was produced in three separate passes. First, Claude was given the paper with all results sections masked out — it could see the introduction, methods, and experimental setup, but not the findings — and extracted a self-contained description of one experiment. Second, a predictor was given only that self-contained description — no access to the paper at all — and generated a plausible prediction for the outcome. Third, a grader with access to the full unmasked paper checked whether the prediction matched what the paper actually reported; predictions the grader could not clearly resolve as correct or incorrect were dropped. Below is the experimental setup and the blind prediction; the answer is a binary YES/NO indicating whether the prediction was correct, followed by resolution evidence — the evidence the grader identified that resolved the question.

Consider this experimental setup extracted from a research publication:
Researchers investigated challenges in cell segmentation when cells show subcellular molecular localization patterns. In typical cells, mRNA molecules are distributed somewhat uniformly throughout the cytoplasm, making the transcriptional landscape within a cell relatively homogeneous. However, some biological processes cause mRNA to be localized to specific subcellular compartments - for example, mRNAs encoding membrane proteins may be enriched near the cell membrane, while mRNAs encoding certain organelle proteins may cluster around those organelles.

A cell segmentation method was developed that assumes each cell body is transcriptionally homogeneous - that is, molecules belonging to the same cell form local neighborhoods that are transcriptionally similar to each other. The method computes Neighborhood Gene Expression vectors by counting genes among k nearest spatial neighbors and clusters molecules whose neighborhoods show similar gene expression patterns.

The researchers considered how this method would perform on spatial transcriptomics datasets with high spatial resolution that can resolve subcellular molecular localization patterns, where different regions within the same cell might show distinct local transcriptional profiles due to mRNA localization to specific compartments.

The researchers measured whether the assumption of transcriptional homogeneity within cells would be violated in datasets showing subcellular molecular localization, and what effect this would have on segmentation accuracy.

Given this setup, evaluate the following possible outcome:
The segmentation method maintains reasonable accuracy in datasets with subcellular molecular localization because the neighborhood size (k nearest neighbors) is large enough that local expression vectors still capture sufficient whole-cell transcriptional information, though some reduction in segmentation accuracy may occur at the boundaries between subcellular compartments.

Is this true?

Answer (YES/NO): NO